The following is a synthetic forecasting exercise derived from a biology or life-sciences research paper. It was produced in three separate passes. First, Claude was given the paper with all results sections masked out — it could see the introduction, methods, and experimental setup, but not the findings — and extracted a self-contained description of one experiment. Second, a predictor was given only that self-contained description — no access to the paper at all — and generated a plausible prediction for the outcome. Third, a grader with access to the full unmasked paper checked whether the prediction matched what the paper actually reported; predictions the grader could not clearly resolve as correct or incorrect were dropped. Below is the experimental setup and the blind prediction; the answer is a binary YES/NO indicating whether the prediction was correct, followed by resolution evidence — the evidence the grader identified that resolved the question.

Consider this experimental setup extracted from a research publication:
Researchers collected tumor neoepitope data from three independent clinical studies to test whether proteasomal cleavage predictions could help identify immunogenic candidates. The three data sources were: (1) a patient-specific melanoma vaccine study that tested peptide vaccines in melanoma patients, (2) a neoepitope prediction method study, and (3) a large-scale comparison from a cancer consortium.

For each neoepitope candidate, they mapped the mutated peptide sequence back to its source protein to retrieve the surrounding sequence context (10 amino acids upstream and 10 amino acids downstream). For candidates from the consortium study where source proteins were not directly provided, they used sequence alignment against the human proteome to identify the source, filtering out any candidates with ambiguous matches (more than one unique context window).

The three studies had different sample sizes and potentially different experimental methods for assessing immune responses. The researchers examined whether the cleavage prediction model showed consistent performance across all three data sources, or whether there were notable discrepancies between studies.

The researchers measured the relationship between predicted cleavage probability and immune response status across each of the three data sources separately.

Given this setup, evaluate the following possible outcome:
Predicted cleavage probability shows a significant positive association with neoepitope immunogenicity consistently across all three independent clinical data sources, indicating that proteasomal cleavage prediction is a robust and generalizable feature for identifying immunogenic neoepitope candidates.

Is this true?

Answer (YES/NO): NO